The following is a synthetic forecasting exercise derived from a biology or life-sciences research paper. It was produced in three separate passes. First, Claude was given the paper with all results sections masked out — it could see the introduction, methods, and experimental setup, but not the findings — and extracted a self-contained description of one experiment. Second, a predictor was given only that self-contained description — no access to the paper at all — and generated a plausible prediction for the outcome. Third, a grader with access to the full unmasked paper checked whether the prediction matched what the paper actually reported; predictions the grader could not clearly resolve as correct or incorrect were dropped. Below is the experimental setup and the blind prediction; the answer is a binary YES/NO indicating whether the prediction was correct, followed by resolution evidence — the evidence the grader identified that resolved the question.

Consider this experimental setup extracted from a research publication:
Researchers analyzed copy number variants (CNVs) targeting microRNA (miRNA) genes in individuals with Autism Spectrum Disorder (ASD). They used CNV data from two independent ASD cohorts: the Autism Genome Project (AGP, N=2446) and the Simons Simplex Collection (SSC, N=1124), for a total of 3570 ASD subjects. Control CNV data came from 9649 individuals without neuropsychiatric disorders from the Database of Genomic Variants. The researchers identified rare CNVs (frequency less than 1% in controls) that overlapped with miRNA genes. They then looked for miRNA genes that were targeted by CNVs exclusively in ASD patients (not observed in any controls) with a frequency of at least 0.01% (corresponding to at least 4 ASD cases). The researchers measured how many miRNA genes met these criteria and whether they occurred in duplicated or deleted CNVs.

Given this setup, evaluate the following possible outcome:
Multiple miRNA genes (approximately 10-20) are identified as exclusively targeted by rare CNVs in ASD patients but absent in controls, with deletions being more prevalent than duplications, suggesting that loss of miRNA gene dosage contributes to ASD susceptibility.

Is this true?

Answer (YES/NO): NO